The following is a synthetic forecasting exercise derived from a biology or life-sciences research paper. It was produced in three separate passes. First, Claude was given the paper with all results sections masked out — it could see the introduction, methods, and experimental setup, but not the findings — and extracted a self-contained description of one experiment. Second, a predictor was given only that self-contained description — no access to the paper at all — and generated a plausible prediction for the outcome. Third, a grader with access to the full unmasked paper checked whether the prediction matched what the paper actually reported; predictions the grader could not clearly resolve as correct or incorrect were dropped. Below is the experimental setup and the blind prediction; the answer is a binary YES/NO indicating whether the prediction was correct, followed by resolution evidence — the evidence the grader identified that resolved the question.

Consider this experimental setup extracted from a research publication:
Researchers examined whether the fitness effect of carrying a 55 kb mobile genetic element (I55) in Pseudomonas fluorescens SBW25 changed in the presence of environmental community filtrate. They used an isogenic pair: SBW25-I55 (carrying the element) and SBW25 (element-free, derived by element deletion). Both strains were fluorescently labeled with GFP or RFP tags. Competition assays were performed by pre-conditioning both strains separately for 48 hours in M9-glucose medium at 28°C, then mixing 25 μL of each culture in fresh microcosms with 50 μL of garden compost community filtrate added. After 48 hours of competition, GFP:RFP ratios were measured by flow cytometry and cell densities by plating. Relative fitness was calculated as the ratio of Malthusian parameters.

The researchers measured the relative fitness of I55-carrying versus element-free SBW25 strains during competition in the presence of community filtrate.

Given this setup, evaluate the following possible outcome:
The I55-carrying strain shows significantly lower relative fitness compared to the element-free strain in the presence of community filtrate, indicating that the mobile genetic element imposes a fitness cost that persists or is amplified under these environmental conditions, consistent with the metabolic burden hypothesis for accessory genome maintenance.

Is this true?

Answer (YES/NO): NO